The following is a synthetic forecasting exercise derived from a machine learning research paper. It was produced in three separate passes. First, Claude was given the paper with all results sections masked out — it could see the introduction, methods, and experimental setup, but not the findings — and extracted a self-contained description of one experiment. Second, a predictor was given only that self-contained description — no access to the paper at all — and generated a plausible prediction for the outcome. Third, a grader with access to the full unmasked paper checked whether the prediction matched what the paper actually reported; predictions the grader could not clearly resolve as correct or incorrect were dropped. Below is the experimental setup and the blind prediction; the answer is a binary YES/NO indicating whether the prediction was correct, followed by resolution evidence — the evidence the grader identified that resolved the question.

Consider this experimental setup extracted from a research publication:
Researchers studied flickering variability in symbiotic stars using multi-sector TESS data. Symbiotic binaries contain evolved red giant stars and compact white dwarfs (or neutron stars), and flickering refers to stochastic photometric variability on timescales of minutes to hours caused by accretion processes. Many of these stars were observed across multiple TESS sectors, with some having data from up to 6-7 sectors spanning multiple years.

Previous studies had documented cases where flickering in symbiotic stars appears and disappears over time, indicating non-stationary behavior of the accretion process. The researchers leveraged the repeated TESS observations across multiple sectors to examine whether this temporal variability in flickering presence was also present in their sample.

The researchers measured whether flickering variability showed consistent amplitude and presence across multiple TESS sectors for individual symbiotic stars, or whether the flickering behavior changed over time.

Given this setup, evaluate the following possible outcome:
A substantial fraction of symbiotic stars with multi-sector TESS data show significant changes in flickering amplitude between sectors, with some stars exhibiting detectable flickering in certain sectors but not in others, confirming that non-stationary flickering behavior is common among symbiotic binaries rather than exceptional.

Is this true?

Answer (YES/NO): NO